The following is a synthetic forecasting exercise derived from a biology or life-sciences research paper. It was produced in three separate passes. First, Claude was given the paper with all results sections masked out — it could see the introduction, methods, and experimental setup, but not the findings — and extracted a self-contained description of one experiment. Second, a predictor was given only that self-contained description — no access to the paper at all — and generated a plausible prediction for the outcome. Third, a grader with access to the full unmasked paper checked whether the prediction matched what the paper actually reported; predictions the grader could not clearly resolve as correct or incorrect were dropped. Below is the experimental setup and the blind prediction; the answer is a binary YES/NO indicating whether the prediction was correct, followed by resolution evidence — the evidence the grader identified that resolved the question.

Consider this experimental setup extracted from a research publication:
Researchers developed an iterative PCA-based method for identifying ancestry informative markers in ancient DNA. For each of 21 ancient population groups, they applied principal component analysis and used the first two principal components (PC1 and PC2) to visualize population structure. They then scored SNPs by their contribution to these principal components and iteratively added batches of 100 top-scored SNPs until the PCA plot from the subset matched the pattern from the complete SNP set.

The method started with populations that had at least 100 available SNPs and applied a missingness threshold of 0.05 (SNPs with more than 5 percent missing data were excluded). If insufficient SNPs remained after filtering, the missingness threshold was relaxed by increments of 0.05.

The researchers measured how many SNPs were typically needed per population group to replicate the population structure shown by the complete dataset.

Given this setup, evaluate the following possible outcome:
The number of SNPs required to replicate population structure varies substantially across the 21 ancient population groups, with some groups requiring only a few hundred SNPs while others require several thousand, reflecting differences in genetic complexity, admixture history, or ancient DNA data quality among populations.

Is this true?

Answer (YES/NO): NO